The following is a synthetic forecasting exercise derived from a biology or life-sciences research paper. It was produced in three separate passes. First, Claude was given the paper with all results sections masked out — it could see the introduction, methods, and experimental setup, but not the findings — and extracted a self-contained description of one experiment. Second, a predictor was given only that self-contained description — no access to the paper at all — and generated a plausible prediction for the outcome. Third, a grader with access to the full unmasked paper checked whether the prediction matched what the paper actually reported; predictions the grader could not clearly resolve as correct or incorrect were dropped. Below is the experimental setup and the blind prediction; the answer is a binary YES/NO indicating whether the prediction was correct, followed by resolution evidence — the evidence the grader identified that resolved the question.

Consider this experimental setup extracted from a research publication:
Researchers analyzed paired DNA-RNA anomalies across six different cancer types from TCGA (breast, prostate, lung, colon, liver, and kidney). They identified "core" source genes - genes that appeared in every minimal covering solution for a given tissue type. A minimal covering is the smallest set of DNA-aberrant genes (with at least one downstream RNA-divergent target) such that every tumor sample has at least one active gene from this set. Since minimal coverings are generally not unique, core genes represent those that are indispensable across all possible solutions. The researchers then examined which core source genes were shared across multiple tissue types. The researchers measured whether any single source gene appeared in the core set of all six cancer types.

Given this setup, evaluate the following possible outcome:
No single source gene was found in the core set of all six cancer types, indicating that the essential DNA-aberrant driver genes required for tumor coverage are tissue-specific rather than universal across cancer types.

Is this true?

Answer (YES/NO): NO